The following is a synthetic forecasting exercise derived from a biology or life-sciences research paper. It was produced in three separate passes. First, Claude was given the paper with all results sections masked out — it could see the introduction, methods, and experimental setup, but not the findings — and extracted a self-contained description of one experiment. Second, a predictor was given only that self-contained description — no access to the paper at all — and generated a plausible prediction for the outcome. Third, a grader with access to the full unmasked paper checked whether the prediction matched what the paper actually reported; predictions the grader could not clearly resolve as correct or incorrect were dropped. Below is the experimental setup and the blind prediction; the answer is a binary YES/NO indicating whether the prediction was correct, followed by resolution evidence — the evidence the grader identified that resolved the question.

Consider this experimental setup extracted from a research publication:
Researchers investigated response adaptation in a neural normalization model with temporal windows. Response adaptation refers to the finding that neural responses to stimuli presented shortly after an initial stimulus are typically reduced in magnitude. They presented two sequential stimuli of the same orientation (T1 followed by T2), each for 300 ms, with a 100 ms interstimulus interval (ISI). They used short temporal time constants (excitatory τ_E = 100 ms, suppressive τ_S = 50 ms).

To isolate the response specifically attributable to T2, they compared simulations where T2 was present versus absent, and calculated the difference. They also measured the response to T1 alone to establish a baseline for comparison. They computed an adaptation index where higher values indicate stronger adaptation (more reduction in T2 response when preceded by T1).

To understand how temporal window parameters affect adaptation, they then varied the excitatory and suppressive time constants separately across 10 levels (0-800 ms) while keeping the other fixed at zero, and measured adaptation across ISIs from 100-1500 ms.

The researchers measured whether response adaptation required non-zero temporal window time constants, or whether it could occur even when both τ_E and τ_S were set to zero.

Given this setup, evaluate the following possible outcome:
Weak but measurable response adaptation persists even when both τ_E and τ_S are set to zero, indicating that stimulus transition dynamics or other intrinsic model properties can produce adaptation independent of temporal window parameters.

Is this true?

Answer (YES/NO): NO